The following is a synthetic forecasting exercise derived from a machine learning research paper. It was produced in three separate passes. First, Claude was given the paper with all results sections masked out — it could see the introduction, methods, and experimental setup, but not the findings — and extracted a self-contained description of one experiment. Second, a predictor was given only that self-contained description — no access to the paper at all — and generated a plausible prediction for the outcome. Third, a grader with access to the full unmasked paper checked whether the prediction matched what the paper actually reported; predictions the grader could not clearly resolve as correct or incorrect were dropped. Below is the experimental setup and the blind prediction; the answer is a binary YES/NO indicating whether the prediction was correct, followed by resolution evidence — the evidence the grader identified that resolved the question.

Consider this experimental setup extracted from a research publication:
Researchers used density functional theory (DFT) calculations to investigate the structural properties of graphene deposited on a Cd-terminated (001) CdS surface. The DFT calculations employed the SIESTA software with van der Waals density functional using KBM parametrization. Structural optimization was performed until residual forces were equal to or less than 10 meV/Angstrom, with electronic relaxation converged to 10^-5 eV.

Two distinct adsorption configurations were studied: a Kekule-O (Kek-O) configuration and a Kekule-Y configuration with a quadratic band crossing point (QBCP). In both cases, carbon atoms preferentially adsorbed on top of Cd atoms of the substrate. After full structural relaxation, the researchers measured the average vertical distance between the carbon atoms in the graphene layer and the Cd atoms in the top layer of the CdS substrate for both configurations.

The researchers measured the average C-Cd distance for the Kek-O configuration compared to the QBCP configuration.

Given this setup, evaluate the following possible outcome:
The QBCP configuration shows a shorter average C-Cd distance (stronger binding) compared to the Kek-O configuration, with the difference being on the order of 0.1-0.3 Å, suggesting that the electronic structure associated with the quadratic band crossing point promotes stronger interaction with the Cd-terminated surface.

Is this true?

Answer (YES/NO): YES